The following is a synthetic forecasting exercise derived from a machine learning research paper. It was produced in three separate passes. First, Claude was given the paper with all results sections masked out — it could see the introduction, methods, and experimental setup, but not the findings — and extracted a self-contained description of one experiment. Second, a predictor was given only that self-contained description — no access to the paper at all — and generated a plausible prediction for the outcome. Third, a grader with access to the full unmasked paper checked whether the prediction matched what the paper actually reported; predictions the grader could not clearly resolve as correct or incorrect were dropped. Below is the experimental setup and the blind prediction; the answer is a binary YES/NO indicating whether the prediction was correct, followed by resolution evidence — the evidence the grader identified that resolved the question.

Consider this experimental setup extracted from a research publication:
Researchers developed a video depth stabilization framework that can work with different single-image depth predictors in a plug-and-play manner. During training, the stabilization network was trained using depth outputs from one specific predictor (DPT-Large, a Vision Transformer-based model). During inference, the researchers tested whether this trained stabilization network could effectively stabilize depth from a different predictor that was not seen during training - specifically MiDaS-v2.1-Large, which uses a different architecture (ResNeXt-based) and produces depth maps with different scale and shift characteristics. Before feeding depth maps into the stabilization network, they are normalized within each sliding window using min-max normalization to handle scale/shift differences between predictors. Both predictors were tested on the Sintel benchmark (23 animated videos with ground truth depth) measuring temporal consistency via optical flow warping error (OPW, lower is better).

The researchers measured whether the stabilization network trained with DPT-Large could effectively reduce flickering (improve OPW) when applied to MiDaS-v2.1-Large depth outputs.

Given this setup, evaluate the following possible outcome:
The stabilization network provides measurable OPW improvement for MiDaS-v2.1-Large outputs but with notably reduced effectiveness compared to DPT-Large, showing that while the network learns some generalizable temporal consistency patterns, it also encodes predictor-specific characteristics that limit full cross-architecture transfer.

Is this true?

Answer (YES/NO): NO